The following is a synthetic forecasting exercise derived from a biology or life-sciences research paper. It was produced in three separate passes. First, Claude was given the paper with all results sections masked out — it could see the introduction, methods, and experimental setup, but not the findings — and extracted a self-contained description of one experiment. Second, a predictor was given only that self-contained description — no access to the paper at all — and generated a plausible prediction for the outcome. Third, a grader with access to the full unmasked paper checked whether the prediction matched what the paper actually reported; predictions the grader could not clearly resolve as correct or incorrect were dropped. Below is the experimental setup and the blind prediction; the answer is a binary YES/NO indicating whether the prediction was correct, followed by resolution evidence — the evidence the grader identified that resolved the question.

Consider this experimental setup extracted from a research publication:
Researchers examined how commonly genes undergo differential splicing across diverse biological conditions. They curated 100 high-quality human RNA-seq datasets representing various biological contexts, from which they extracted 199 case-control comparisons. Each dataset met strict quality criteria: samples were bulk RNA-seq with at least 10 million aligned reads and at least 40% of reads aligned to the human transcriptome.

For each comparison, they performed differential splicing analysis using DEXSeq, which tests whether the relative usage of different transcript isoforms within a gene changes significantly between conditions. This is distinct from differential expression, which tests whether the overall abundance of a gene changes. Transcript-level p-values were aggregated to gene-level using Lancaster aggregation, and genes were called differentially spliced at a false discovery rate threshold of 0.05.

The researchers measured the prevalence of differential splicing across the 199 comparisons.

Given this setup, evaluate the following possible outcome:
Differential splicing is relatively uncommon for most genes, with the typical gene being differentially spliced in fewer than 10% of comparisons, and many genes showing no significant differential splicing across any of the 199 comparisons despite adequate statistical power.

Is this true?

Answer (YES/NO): NO